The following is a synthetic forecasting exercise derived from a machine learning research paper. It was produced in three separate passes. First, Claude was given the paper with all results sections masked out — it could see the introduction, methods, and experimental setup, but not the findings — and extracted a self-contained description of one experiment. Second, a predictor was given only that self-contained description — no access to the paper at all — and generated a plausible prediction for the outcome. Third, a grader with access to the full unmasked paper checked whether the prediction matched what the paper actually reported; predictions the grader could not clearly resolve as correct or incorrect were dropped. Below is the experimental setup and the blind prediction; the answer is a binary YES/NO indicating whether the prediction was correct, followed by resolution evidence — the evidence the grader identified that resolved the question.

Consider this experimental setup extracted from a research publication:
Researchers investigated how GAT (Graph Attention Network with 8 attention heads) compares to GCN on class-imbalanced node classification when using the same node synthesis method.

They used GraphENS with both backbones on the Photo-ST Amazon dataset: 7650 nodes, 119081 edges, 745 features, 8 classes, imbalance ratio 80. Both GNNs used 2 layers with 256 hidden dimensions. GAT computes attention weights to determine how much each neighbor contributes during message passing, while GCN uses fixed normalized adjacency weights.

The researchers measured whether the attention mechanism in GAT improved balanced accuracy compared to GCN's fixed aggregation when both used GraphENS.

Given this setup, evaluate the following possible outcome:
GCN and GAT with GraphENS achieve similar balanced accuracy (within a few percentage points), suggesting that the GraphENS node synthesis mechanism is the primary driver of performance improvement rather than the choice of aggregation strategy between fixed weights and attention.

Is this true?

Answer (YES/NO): NO